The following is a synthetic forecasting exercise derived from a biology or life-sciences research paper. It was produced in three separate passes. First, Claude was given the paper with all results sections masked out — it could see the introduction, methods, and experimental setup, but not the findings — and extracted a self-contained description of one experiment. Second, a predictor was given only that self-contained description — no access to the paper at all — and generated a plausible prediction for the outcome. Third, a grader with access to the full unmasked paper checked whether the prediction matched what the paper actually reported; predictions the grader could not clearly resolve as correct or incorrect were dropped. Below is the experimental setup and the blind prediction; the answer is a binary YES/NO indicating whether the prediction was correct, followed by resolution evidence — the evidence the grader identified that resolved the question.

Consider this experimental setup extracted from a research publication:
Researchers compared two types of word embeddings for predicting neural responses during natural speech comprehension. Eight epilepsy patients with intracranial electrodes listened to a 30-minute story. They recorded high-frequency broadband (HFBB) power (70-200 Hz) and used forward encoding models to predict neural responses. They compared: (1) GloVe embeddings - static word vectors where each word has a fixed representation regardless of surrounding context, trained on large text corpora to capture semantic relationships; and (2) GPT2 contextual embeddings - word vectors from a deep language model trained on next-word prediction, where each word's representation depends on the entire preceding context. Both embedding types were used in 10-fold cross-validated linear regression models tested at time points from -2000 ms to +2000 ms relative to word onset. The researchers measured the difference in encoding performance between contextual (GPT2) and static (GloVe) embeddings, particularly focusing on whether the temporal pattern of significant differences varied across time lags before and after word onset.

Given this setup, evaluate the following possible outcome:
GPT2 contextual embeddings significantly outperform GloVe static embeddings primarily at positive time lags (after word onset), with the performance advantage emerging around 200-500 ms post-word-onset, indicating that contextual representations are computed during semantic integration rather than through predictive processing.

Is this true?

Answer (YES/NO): NO